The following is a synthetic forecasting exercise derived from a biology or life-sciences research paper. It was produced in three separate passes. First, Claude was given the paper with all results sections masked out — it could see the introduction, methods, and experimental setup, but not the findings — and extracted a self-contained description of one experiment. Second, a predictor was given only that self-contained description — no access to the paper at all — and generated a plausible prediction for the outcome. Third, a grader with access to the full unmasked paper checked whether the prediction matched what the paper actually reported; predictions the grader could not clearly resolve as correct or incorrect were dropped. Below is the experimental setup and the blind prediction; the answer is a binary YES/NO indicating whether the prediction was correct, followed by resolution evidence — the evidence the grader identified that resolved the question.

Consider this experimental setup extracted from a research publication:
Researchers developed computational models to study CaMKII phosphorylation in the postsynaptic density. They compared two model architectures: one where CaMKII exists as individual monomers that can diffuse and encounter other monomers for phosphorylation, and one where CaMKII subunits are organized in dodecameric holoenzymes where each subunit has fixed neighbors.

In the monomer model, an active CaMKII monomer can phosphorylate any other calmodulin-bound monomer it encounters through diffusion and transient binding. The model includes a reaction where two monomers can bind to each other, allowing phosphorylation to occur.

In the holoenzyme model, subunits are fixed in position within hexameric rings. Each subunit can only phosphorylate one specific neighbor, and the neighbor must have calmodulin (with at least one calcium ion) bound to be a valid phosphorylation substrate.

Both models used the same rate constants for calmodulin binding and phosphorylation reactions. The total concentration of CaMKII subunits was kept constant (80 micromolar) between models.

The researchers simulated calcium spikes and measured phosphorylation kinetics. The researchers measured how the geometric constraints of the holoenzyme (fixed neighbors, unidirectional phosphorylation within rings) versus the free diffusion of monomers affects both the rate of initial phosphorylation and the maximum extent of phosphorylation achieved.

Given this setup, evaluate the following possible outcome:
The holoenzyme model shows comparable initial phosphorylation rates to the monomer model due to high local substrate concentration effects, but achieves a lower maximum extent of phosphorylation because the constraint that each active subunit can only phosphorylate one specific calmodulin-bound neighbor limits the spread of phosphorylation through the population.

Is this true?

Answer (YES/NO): NO